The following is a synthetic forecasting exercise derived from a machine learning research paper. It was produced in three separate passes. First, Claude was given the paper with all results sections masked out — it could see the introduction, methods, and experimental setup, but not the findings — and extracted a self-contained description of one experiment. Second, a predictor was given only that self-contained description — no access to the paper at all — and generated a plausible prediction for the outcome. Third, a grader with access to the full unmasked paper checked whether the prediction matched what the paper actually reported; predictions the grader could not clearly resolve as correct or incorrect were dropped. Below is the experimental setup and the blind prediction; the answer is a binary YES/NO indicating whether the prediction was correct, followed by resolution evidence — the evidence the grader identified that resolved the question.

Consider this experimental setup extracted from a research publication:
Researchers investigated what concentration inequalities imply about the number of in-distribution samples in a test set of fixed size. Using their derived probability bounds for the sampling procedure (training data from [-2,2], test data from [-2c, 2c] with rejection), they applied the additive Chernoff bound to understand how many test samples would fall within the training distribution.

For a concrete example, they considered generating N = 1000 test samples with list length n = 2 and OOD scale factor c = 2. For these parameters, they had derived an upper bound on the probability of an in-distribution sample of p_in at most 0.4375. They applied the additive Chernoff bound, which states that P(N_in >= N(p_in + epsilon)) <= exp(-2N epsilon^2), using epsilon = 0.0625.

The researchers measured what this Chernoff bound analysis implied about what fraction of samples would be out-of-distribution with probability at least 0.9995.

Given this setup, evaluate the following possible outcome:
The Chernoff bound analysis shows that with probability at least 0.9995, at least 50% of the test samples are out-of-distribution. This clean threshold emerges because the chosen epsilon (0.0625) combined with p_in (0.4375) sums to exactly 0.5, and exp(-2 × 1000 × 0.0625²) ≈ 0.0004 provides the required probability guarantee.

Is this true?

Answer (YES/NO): YES